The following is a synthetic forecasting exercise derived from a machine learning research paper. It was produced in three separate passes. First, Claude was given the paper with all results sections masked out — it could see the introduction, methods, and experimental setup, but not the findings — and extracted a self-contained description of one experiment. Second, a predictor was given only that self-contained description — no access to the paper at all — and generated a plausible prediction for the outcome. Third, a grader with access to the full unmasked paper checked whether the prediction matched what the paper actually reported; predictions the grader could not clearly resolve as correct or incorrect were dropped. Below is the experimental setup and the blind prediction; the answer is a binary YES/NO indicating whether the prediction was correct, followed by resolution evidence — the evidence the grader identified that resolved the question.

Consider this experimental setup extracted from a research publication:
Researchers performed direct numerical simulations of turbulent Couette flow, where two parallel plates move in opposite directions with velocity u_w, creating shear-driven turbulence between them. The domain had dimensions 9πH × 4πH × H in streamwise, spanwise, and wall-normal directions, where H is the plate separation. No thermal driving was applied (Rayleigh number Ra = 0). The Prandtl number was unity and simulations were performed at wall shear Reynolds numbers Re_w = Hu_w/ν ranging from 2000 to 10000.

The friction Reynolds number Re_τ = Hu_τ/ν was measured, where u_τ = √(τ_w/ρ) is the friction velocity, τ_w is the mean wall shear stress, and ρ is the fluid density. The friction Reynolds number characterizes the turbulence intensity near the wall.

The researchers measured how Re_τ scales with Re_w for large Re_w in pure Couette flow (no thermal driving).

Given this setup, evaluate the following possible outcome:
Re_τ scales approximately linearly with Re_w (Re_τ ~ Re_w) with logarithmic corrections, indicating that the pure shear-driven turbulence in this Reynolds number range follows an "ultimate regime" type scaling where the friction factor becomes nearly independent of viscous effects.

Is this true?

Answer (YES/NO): NO